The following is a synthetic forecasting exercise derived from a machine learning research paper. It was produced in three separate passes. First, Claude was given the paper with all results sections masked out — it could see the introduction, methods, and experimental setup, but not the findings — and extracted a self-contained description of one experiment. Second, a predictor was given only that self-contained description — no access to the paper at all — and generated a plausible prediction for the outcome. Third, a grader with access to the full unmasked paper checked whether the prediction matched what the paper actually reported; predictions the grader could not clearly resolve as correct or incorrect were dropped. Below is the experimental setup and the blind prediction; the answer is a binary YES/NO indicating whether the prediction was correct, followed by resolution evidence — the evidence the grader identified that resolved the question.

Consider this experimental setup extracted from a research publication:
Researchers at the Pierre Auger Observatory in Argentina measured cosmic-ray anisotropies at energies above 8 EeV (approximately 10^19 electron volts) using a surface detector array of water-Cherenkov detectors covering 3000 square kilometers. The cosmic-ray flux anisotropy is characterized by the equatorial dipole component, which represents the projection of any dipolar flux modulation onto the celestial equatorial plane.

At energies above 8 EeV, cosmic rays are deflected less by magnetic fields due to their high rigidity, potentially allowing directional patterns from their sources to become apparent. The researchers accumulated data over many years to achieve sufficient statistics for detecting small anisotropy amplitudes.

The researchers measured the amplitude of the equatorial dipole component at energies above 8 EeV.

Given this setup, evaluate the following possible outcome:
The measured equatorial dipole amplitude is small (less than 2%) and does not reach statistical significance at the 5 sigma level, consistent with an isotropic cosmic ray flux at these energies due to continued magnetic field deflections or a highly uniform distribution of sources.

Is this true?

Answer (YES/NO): NO